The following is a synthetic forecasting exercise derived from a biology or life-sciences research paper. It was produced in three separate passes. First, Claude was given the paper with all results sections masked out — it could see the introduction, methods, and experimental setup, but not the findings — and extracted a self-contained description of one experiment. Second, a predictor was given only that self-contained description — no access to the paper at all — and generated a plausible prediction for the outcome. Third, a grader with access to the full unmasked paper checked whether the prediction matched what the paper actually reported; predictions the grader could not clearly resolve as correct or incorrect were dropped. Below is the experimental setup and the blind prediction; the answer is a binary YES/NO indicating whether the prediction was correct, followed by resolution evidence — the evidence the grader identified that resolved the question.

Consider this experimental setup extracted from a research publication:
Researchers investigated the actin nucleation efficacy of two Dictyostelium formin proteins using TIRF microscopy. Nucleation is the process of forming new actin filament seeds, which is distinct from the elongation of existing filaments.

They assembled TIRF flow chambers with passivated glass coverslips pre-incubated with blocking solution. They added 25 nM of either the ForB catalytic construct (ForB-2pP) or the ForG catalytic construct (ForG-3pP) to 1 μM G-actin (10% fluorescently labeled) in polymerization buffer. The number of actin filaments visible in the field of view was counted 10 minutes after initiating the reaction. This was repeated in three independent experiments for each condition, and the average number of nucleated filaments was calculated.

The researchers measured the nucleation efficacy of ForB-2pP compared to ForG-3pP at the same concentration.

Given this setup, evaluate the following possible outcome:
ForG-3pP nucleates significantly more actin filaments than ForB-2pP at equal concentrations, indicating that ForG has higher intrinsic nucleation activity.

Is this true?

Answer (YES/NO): YES